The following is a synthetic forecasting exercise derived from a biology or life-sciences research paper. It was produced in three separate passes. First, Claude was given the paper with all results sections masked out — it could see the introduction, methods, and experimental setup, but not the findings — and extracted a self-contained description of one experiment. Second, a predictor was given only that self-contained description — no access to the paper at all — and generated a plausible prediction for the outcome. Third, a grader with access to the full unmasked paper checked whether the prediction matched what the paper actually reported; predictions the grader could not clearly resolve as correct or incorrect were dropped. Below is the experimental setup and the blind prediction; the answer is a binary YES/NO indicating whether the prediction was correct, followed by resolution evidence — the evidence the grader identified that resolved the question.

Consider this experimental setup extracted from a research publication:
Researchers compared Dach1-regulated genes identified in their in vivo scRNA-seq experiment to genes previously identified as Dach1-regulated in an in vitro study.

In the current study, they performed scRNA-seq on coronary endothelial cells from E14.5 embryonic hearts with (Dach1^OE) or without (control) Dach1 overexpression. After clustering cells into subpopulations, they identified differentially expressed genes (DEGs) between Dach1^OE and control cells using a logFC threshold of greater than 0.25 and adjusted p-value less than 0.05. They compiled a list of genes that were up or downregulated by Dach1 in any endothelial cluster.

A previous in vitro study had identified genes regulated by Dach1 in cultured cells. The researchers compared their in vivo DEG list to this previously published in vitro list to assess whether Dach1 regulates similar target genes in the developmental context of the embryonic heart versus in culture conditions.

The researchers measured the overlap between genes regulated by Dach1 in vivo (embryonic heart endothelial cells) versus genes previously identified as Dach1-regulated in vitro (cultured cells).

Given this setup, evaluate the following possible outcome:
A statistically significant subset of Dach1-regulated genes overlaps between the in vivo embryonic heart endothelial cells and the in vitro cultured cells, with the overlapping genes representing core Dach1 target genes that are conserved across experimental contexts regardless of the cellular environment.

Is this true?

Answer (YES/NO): YES